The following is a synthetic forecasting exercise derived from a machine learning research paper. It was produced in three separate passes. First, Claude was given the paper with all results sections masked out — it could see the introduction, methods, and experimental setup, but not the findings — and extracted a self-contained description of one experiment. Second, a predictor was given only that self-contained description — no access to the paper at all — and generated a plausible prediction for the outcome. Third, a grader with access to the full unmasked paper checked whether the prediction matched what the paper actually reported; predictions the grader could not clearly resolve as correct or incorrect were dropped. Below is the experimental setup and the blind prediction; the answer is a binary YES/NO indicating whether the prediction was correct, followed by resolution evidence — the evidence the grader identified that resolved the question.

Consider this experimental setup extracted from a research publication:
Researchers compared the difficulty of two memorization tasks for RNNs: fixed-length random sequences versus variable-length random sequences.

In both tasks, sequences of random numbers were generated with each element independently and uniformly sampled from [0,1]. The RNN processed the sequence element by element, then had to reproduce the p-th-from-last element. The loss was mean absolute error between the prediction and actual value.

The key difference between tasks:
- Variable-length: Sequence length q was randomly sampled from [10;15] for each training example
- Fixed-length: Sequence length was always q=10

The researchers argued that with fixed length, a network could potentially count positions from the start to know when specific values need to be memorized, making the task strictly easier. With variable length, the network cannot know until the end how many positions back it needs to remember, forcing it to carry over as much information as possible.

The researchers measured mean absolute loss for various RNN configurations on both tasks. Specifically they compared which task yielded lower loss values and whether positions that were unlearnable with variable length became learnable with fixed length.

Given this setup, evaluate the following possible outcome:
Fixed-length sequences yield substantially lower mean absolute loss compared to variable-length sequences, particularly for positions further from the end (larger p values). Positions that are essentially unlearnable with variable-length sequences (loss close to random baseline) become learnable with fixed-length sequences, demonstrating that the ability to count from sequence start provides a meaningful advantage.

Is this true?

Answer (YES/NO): NO